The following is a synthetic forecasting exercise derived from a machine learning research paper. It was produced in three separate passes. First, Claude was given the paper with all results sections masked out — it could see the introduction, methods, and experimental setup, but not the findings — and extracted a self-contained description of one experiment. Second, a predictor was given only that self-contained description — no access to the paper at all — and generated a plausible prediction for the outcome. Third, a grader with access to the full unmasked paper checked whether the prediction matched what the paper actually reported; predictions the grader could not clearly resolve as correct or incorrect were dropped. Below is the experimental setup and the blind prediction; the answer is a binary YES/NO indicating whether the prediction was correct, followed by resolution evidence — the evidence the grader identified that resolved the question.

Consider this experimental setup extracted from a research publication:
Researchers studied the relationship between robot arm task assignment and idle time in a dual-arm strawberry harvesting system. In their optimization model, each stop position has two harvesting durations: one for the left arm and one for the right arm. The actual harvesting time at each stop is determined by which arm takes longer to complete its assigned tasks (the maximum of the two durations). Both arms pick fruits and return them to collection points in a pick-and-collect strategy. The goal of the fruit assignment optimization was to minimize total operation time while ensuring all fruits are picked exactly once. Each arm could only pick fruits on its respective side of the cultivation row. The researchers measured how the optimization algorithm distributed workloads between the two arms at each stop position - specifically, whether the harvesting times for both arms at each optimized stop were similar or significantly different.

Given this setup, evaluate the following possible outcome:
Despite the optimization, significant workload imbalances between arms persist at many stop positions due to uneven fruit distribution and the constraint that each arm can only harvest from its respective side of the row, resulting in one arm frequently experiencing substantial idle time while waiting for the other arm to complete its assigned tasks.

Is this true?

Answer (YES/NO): YES